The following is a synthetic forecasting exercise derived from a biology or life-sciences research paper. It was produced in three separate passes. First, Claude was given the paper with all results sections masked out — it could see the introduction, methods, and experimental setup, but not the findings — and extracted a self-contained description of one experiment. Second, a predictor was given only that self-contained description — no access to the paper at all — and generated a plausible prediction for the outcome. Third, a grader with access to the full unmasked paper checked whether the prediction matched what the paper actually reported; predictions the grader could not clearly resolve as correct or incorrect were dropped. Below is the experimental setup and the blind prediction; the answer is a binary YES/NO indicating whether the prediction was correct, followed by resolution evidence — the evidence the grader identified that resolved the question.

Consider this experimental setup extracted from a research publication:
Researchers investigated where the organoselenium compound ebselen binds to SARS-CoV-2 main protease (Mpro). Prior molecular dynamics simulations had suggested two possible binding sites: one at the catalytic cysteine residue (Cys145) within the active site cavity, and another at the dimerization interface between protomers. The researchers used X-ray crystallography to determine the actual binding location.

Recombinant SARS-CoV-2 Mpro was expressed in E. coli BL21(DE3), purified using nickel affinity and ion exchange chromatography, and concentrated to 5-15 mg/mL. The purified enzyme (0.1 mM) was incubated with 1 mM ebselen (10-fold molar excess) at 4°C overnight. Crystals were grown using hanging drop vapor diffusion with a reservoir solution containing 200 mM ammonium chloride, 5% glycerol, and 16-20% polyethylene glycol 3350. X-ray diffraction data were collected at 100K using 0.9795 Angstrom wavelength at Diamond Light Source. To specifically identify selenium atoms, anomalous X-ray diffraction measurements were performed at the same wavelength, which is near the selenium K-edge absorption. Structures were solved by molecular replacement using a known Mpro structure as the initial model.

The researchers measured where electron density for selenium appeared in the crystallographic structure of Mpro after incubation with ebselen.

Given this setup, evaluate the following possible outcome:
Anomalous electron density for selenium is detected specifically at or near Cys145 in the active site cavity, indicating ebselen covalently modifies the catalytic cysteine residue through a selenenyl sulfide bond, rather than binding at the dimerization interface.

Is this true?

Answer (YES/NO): YES